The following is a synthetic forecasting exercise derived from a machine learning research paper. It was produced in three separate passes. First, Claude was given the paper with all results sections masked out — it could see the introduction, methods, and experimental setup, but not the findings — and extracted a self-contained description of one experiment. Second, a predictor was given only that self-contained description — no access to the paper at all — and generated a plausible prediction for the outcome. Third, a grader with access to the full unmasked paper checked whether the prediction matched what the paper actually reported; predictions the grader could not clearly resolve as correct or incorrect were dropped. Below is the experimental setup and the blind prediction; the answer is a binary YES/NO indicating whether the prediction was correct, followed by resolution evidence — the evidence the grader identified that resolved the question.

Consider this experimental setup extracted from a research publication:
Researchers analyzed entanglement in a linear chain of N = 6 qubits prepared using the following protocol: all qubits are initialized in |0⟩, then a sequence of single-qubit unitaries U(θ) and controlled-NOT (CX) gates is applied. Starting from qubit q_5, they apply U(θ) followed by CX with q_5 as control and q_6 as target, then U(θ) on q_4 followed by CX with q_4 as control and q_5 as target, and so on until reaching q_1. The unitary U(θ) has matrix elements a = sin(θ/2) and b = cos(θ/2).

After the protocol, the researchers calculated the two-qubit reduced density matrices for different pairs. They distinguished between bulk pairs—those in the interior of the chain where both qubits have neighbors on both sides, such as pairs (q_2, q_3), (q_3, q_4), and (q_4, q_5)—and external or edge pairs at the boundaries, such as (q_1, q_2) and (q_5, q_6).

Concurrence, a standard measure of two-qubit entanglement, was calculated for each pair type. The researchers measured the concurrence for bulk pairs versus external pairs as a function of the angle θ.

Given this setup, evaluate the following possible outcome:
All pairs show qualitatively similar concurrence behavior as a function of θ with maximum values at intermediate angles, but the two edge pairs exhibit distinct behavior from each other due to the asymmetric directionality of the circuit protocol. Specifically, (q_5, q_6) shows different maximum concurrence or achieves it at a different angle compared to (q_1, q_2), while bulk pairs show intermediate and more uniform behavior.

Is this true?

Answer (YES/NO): NO